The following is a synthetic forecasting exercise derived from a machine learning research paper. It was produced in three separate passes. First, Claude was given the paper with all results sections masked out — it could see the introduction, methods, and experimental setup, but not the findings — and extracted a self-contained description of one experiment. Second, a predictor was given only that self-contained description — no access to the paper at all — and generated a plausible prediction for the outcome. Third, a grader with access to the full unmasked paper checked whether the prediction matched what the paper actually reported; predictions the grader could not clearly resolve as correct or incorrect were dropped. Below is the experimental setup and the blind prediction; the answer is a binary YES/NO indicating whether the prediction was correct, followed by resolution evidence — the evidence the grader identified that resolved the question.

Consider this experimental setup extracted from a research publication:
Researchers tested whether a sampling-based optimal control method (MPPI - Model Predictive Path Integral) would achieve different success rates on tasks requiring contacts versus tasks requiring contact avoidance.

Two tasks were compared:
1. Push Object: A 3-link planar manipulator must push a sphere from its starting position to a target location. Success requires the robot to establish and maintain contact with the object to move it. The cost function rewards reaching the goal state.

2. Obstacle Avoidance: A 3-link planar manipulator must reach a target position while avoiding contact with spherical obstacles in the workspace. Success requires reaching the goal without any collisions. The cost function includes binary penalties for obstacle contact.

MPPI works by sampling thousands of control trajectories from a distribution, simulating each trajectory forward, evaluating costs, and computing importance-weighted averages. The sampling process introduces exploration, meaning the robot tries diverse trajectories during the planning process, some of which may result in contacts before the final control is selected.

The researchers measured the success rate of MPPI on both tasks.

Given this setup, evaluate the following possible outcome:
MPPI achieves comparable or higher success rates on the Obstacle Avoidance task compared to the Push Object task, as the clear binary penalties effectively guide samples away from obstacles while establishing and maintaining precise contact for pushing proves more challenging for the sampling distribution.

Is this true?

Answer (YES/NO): NO